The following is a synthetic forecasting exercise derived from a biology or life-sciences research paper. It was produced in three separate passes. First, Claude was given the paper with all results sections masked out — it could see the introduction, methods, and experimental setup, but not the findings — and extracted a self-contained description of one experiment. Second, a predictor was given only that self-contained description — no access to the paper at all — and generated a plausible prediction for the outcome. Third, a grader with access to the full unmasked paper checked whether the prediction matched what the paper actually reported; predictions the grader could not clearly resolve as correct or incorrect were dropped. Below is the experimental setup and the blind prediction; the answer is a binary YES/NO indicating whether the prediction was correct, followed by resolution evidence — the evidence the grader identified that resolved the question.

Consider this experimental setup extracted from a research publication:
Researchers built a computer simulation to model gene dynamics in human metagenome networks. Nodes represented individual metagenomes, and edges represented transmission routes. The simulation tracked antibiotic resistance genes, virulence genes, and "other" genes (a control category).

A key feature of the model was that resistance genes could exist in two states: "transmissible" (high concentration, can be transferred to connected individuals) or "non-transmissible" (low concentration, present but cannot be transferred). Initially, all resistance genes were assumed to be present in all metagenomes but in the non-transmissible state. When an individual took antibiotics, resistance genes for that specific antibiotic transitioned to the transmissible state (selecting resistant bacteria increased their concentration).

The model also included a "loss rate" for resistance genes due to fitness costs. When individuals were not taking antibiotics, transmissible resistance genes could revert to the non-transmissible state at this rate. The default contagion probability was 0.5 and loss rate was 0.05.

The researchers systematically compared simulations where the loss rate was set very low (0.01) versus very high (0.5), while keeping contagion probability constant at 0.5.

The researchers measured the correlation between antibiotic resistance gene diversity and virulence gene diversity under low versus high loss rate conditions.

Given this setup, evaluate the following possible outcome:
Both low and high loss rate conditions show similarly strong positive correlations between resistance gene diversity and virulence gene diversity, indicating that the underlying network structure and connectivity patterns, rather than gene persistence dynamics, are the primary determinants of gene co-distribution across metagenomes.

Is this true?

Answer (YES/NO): NO